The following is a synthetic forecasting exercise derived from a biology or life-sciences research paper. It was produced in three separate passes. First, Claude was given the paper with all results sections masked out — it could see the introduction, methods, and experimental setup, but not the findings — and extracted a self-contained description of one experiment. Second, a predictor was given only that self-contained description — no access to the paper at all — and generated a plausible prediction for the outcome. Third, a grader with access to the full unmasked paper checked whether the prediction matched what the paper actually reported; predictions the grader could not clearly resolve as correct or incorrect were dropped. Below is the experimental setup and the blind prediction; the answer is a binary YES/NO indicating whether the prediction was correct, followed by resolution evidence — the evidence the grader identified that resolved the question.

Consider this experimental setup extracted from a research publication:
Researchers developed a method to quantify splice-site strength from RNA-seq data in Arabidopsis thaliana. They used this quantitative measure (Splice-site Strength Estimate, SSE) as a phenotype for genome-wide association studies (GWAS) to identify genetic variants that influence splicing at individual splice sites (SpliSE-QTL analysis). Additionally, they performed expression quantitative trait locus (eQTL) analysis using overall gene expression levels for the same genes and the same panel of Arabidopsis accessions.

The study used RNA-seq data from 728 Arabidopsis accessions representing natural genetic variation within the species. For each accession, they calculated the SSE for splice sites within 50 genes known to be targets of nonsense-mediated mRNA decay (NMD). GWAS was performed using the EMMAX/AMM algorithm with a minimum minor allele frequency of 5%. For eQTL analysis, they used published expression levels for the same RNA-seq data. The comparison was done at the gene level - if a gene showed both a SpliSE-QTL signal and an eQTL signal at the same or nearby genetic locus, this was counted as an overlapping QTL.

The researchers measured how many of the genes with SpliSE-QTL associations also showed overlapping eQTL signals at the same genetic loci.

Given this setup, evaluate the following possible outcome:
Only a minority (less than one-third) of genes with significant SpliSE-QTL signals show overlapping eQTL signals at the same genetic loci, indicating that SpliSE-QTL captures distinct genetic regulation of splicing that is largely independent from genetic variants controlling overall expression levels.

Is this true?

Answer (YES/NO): YES